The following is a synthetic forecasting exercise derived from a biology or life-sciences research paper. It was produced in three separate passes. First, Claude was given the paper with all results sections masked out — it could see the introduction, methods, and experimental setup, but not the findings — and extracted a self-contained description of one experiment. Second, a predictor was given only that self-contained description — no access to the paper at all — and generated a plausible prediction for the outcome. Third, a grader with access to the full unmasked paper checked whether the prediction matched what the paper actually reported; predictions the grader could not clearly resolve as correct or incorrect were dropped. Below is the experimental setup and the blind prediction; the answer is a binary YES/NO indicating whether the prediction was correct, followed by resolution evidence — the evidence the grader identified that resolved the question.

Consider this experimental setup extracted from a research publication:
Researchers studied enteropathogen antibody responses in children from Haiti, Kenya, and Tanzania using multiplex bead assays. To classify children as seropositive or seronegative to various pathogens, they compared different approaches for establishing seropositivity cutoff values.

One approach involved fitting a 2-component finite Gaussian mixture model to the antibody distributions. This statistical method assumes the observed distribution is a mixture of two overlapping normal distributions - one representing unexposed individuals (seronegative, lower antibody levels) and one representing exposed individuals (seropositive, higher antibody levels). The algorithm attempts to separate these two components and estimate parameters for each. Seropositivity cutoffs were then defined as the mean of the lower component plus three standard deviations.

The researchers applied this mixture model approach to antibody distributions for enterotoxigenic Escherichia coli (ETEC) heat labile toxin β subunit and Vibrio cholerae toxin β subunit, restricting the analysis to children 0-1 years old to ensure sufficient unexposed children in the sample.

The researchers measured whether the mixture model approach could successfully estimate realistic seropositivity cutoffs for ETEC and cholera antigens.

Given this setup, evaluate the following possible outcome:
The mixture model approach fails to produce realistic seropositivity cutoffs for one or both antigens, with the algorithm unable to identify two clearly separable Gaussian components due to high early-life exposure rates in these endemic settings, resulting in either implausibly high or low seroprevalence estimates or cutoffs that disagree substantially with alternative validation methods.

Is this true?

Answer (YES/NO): YES